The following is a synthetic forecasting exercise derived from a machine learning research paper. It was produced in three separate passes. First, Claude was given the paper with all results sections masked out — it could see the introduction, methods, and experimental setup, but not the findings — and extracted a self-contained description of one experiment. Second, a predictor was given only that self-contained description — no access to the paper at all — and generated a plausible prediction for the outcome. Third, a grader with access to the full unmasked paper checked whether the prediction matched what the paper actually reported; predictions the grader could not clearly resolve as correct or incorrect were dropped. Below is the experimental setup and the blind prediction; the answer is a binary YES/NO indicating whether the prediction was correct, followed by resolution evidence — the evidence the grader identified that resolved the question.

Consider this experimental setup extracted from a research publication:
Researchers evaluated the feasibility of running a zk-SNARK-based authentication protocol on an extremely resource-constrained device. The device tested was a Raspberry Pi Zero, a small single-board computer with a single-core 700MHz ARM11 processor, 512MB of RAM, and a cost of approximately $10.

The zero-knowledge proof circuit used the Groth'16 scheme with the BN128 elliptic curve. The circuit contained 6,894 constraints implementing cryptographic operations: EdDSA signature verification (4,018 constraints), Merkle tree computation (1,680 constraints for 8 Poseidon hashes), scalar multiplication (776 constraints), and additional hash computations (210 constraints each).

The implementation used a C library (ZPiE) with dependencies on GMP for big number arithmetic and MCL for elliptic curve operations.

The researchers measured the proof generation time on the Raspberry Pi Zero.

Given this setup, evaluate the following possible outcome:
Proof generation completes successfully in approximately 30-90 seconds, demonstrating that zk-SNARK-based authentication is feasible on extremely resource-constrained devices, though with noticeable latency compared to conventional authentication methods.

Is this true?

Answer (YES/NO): YES